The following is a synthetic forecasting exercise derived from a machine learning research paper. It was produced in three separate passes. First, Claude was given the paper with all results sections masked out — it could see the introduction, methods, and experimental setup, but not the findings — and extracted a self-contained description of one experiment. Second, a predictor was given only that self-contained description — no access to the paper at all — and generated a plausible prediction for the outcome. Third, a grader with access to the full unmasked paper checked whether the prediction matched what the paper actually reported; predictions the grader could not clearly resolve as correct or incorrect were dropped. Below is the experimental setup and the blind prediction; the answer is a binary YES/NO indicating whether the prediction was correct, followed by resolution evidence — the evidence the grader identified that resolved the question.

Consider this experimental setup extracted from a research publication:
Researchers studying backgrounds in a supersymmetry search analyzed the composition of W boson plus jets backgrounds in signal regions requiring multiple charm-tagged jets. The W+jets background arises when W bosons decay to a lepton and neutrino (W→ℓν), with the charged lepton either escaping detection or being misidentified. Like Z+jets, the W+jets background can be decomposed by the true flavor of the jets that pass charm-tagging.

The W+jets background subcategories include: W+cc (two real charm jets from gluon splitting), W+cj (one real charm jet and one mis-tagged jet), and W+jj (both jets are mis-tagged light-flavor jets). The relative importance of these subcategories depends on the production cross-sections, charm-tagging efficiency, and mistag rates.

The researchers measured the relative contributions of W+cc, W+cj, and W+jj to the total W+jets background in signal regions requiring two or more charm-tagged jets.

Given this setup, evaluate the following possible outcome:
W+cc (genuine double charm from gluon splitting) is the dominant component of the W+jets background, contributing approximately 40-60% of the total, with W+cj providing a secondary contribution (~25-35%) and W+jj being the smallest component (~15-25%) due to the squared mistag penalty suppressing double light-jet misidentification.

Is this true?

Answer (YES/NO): NO